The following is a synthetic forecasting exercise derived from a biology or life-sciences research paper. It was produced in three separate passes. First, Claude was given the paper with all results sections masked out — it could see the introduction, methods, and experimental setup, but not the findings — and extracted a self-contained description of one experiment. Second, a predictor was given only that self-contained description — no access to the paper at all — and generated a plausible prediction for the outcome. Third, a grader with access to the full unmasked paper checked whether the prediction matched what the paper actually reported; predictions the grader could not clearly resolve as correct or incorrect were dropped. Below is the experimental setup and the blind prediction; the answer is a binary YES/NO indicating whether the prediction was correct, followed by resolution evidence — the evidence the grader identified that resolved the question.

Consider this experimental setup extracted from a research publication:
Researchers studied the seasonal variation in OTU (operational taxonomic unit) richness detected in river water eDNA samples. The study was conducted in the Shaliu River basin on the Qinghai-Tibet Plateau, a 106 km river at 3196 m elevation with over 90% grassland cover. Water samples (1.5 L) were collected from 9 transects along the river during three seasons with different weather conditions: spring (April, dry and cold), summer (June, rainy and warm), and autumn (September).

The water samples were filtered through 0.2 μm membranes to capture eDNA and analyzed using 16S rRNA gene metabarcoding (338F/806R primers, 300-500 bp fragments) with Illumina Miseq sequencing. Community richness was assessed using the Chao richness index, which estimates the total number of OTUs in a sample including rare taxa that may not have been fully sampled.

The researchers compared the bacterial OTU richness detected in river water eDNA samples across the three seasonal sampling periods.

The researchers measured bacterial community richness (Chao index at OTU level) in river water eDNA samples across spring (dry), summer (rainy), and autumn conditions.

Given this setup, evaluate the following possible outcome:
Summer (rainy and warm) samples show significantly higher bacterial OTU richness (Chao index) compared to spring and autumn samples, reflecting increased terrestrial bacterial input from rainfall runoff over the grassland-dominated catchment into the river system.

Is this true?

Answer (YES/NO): NO